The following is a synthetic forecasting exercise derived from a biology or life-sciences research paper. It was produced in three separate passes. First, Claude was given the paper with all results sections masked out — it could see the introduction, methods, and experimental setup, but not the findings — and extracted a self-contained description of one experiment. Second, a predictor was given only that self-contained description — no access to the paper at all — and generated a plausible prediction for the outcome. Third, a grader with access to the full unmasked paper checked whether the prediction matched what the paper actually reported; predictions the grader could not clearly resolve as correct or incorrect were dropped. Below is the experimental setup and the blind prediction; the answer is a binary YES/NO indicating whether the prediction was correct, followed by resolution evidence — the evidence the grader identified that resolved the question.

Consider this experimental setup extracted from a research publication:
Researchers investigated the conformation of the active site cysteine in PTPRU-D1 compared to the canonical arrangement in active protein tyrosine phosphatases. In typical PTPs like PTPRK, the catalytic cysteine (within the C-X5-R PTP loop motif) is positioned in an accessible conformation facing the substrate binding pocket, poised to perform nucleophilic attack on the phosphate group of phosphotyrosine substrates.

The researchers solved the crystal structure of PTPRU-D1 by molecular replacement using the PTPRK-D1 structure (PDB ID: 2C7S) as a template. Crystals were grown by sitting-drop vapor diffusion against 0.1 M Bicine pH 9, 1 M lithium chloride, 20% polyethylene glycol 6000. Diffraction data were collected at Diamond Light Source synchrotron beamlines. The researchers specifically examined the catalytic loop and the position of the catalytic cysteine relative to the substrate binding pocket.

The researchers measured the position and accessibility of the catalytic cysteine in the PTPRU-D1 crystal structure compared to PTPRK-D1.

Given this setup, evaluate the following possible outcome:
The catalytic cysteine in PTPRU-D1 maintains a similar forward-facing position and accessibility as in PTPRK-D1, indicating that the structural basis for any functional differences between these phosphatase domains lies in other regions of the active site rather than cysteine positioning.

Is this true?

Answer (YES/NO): NO